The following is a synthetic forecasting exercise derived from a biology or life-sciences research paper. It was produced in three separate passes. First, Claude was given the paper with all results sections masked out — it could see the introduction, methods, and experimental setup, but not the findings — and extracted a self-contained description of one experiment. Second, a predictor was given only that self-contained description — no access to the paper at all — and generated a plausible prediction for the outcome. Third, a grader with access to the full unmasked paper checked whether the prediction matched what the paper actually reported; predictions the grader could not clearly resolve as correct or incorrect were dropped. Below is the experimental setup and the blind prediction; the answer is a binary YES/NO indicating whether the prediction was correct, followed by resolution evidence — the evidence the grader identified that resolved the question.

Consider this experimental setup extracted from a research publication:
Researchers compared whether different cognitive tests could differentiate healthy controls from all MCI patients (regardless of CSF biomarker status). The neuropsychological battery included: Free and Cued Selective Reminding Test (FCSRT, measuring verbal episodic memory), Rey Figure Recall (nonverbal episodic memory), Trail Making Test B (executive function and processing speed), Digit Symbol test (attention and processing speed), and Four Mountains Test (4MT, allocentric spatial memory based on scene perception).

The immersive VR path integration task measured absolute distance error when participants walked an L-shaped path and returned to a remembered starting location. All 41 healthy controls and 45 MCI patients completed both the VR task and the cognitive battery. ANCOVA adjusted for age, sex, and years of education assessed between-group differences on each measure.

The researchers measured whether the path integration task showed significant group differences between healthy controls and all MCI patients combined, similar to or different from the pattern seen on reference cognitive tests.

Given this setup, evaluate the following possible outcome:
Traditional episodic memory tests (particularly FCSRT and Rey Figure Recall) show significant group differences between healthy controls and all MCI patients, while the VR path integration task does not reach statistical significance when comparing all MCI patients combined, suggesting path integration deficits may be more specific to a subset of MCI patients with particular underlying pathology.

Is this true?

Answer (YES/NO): NO